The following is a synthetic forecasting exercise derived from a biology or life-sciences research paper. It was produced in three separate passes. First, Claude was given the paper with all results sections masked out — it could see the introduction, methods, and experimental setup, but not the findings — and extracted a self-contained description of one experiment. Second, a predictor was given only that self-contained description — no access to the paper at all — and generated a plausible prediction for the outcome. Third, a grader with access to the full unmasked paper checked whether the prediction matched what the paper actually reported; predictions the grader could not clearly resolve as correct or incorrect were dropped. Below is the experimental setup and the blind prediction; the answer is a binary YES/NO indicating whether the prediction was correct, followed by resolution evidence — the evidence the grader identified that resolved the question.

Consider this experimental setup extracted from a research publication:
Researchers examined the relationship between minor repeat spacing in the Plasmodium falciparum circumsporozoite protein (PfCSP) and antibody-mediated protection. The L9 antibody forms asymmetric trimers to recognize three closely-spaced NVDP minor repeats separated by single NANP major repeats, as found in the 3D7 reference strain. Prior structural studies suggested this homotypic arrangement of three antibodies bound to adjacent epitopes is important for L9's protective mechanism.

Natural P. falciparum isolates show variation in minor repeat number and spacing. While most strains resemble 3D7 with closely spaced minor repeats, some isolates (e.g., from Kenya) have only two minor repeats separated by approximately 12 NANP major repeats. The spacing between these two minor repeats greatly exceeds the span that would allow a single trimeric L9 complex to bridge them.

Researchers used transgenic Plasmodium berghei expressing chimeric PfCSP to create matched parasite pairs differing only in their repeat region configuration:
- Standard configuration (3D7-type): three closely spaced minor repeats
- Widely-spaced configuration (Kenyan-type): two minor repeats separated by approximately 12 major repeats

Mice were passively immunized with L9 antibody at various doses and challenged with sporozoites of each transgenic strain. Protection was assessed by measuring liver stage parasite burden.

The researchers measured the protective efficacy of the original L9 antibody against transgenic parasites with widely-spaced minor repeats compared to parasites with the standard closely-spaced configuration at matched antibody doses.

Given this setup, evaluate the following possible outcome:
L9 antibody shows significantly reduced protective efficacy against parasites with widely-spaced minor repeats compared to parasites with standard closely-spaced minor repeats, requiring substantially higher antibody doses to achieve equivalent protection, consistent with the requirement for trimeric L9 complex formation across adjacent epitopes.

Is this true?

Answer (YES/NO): NO